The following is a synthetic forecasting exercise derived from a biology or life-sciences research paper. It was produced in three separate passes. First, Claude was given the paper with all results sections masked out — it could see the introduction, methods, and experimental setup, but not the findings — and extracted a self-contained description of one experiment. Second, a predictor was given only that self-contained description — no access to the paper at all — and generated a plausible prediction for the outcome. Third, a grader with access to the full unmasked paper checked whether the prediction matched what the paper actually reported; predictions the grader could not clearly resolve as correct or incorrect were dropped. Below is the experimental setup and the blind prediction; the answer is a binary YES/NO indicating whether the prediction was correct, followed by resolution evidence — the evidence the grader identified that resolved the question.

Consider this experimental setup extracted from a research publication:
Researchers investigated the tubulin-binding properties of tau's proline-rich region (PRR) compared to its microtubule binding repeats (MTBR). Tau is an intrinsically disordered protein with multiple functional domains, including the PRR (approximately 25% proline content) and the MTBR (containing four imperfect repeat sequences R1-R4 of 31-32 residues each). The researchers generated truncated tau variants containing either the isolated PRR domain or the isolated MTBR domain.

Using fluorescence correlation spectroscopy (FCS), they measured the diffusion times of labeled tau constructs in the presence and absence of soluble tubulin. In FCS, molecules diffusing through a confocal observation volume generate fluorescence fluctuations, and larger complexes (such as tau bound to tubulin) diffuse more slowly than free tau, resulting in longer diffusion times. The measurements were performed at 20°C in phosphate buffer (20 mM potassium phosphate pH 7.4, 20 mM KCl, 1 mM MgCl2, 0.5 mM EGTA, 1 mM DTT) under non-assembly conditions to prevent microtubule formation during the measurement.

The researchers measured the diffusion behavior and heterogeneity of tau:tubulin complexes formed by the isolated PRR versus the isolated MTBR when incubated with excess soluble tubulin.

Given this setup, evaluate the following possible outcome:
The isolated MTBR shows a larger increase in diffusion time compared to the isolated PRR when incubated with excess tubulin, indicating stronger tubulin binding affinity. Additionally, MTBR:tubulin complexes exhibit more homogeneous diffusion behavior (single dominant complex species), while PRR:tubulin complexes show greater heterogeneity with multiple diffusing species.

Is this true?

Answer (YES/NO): NO